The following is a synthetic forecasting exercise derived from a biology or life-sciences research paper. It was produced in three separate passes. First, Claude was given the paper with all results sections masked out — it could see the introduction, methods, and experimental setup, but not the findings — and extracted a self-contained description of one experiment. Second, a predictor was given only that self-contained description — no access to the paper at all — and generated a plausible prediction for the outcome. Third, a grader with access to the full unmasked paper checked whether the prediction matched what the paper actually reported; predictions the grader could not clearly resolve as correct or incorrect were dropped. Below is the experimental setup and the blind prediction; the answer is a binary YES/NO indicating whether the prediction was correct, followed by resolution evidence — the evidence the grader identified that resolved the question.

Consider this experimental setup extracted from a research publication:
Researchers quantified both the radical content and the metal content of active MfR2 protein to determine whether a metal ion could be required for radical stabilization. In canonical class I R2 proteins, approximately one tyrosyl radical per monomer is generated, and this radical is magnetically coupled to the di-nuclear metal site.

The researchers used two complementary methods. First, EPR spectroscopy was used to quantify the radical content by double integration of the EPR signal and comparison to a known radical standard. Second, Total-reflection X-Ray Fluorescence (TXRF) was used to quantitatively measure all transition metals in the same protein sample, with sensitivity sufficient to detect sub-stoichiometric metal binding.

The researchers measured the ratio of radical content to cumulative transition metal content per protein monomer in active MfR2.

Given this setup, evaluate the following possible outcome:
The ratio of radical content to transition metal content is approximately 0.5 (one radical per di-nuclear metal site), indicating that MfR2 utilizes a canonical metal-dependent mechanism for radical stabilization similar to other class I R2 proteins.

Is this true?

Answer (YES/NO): NO